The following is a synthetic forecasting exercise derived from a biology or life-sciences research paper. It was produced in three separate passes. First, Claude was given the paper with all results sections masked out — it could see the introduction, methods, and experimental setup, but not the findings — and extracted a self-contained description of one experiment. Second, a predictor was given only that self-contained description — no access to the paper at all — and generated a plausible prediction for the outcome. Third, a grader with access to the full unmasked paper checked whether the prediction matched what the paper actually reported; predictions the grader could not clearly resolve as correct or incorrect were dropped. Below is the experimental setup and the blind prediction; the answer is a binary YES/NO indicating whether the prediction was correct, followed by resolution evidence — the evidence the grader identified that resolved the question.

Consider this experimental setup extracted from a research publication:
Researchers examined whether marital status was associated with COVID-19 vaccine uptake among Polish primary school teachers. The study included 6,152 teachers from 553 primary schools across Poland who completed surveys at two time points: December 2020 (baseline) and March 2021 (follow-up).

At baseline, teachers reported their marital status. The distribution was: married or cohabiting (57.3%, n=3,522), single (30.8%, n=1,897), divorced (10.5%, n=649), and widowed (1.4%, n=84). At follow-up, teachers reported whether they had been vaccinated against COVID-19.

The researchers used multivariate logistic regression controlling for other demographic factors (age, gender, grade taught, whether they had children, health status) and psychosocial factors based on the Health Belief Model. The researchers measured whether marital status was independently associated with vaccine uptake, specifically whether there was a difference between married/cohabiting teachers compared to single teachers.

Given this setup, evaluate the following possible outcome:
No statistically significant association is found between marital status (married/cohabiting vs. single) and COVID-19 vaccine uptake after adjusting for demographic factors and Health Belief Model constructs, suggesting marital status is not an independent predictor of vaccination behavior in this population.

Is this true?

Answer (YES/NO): NO